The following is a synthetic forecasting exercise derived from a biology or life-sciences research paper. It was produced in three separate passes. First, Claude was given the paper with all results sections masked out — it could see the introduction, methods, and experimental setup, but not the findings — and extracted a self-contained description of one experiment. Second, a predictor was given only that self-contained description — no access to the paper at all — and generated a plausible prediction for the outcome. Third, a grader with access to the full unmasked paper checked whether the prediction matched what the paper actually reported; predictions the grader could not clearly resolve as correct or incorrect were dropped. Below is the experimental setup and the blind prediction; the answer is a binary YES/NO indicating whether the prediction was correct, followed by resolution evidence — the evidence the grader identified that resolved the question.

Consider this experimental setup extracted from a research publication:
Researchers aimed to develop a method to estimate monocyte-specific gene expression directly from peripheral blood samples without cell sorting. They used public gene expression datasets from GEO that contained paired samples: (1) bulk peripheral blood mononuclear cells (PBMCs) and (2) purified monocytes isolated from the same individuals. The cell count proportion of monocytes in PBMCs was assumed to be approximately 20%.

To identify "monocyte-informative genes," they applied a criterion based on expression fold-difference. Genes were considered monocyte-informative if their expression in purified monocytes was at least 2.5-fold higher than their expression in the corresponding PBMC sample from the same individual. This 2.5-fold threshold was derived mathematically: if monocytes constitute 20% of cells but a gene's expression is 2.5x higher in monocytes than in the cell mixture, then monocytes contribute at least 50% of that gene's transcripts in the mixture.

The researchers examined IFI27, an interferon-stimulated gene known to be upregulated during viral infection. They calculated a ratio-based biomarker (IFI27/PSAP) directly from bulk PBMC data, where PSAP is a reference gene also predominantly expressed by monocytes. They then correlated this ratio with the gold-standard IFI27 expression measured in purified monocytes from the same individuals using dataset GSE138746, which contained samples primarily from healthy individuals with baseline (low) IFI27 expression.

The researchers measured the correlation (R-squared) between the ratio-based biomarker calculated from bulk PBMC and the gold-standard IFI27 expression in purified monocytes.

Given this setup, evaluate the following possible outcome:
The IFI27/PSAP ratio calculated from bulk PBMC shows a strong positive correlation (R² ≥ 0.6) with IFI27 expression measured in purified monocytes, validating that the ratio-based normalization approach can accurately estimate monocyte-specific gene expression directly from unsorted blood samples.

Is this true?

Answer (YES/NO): NO